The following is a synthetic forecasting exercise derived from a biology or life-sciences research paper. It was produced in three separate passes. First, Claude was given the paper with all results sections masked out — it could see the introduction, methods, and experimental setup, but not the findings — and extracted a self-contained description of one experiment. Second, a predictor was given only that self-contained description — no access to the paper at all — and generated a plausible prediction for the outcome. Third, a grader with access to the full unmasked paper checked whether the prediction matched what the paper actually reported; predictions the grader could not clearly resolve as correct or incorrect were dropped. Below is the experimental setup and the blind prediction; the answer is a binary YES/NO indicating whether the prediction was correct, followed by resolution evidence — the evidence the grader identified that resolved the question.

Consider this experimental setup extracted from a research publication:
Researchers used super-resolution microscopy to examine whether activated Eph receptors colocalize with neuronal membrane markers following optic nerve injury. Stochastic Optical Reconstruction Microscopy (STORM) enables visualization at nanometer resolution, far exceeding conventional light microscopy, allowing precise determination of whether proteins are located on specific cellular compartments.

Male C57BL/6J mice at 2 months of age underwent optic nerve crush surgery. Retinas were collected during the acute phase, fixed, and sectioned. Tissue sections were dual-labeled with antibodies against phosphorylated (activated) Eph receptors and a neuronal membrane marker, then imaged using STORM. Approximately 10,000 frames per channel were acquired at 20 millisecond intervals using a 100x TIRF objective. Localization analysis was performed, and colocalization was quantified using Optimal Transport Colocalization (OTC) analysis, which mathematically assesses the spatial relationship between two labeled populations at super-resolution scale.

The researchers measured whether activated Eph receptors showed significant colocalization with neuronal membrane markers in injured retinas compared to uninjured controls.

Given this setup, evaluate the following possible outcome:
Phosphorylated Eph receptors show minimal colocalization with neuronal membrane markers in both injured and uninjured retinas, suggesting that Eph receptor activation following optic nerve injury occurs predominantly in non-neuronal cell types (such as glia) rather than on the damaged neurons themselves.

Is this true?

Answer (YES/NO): NO